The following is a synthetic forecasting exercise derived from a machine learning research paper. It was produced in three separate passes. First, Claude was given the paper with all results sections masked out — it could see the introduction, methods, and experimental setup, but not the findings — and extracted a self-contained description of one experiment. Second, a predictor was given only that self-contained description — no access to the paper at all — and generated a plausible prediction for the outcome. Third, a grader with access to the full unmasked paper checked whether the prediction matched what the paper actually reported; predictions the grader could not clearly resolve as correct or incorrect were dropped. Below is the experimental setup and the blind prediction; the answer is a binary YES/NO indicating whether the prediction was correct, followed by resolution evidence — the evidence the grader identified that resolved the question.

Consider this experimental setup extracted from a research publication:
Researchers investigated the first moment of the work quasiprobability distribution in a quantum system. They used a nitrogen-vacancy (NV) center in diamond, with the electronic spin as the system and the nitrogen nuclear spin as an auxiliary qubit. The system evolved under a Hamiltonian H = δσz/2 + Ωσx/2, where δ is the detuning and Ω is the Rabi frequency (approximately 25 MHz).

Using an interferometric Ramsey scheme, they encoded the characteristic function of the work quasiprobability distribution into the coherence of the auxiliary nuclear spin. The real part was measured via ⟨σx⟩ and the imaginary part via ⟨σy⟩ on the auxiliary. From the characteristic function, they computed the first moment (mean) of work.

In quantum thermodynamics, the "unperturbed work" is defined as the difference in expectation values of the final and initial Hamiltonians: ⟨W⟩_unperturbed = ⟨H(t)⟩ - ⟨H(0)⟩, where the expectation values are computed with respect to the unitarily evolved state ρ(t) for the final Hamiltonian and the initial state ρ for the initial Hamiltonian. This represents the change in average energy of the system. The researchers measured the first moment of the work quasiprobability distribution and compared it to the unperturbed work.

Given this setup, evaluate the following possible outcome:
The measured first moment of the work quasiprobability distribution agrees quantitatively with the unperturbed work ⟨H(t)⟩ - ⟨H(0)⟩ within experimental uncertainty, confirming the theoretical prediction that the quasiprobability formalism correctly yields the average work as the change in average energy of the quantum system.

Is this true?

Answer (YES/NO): YES